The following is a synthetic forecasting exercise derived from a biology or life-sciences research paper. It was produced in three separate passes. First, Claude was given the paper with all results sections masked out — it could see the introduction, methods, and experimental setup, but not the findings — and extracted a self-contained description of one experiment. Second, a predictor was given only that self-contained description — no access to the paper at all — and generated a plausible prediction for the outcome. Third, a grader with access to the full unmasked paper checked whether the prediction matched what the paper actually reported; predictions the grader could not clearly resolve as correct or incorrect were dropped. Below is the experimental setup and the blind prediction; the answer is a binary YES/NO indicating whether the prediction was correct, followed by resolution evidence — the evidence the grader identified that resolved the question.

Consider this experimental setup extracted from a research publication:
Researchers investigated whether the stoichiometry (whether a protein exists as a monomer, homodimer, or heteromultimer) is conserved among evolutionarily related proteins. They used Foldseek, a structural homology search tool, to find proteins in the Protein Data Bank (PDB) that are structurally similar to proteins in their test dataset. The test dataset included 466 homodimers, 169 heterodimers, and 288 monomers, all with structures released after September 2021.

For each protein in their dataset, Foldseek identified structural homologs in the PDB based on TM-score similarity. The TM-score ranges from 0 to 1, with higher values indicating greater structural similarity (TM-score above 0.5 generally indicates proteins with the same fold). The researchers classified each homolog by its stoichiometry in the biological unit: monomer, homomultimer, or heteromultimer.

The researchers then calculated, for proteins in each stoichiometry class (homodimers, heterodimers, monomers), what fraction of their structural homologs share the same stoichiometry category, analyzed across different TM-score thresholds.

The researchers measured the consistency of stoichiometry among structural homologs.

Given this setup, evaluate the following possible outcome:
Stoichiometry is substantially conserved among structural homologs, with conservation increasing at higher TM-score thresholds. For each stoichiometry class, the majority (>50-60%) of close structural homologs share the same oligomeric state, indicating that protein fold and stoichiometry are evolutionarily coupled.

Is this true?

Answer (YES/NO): NO